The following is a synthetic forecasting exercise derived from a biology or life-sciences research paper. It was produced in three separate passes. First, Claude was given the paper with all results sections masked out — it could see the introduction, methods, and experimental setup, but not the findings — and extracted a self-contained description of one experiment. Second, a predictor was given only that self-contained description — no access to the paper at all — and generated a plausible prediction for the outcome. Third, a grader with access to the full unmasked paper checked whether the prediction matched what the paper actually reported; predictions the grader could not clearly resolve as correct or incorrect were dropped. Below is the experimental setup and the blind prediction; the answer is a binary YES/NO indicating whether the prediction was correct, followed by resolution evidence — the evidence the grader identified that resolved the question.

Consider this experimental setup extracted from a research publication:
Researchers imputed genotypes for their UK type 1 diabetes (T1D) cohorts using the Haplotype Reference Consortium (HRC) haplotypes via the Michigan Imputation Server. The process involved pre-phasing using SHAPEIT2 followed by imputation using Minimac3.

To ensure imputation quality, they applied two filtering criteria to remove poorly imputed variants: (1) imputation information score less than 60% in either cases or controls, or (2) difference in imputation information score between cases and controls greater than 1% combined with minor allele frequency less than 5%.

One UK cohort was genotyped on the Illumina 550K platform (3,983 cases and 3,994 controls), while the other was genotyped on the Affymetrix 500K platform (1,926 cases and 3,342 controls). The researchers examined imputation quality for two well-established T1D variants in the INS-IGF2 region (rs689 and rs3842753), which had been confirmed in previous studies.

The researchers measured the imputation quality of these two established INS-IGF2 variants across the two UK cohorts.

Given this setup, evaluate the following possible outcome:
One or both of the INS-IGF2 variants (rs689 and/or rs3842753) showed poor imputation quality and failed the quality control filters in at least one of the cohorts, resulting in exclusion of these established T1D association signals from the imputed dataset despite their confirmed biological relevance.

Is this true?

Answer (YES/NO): NO